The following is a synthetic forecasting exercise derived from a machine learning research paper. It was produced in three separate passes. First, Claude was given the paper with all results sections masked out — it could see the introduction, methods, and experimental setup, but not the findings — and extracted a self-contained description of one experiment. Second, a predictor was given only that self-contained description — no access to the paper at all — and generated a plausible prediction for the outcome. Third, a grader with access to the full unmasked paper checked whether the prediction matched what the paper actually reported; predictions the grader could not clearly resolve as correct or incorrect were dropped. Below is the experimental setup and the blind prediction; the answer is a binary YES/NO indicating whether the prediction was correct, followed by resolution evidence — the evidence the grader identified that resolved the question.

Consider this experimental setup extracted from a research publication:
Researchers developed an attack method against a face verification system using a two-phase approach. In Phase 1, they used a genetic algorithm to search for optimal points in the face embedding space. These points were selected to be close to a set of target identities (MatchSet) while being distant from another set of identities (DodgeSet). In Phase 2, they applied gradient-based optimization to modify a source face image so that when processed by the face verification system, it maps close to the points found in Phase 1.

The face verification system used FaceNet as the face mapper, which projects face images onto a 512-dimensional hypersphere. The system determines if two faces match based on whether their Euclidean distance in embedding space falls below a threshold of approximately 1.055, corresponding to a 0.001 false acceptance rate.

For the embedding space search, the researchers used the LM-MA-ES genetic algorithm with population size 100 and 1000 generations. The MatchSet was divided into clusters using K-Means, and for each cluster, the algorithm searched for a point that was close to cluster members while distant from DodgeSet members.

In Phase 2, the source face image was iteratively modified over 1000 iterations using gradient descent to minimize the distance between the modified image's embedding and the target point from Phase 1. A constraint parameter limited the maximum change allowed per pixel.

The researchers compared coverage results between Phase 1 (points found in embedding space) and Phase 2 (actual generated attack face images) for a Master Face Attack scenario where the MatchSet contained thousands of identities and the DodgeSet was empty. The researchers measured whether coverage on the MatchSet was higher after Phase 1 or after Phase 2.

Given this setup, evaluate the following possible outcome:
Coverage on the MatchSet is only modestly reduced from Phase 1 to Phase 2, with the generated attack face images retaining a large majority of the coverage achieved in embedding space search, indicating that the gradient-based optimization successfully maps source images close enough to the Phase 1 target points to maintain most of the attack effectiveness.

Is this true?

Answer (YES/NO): YES